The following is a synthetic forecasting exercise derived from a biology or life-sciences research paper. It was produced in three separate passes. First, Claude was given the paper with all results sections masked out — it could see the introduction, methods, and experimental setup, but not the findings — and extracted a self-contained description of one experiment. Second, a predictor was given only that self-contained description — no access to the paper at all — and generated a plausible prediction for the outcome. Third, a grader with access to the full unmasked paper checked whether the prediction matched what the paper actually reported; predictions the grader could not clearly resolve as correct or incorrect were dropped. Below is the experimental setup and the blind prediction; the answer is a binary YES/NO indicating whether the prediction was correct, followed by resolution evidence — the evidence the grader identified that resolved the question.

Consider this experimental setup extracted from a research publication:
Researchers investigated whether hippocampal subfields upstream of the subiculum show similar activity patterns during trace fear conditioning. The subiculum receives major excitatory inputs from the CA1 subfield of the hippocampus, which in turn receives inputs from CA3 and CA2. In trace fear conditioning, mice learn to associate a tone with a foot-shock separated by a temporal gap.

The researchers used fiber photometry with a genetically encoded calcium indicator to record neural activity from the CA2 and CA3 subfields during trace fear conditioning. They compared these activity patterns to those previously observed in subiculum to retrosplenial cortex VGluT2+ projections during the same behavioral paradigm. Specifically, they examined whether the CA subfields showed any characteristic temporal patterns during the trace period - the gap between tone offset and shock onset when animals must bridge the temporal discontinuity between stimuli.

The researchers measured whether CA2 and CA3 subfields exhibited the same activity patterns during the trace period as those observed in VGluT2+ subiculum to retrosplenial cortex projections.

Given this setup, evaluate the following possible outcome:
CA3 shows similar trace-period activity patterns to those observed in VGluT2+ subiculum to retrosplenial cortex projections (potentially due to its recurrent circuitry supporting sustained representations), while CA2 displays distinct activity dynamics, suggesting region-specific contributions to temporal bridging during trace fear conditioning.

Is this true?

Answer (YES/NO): NO